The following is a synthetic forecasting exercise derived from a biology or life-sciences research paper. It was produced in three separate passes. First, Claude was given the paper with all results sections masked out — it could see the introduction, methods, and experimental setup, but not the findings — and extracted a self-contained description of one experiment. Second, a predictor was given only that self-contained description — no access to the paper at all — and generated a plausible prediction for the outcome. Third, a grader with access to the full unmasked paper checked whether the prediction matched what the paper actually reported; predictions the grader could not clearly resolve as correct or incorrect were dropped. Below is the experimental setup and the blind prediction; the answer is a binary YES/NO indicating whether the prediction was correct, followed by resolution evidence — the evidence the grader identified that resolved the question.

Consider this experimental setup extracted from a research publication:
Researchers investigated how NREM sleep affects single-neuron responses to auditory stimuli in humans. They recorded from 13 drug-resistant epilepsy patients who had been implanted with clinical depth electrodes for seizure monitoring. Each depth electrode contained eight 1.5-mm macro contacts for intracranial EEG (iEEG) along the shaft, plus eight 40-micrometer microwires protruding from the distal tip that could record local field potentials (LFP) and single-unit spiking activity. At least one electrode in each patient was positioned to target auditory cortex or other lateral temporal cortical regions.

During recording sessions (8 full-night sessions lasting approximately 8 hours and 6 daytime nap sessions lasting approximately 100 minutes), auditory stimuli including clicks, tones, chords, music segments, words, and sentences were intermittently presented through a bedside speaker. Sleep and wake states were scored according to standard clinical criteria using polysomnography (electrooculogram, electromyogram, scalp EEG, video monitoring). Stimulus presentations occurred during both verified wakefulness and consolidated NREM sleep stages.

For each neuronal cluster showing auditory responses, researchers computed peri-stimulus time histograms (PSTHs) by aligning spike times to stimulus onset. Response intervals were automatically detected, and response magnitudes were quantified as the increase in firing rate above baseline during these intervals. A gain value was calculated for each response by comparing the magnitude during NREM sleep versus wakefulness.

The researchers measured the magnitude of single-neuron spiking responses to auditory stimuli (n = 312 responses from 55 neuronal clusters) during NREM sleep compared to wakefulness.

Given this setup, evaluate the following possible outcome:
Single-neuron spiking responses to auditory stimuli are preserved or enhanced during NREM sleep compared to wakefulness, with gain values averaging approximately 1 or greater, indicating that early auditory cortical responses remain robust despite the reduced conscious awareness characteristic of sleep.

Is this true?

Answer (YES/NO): NO